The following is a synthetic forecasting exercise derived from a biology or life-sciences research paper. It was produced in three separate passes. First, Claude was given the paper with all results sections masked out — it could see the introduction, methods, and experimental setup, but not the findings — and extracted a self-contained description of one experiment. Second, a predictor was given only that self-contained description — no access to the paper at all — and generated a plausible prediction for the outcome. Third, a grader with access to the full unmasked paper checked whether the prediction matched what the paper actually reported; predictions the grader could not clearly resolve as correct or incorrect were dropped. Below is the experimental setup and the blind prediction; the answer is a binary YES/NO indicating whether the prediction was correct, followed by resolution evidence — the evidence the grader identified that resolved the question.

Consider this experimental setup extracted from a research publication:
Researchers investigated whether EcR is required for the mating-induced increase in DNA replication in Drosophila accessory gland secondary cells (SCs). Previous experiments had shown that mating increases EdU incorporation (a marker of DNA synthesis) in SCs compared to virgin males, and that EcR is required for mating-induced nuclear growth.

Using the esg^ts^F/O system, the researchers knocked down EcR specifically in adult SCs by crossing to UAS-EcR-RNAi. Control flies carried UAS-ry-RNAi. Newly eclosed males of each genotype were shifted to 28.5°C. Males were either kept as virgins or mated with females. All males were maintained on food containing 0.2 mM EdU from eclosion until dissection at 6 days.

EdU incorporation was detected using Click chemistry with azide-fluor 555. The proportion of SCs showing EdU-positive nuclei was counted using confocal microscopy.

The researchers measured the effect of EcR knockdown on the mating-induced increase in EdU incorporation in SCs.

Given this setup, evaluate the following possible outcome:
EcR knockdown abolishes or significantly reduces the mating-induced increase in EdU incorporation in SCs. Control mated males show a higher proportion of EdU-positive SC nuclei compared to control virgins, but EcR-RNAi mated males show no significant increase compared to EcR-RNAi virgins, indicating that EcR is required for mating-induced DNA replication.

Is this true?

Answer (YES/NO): YES